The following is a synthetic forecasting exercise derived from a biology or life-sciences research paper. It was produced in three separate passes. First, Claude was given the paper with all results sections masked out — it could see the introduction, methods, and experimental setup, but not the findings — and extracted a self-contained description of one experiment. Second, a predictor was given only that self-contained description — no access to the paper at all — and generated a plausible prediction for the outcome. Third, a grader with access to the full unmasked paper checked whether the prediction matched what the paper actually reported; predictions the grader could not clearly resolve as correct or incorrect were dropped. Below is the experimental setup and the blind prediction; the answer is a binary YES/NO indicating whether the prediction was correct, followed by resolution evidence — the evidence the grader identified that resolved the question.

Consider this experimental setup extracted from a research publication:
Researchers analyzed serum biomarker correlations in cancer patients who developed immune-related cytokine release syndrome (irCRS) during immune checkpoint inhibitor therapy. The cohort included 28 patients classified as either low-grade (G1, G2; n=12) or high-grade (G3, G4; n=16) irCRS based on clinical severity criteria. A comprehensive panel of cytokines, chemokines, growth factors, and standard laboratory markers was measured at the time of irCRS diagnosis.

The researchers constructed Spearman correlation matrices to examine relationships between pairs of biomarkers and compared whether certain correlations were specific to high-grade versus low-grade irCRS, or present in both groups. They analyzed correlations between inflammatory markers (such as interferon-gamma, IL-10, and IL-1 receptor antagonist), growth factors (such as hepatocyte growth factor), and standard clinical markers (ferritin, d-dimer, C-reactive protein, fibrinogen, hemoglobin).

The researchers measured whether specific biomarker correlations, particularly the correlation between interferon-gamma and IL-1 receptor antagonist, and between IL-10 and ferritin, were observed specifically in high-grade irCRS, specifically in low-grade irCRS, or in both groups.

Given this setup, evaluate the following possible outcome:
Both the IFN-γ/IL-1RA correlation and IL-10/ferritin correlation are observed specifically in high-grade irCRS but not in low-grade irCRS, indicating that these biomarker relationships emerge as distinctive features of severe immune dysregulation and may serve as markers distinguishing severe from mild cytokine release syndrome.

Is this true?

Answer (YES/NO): YES